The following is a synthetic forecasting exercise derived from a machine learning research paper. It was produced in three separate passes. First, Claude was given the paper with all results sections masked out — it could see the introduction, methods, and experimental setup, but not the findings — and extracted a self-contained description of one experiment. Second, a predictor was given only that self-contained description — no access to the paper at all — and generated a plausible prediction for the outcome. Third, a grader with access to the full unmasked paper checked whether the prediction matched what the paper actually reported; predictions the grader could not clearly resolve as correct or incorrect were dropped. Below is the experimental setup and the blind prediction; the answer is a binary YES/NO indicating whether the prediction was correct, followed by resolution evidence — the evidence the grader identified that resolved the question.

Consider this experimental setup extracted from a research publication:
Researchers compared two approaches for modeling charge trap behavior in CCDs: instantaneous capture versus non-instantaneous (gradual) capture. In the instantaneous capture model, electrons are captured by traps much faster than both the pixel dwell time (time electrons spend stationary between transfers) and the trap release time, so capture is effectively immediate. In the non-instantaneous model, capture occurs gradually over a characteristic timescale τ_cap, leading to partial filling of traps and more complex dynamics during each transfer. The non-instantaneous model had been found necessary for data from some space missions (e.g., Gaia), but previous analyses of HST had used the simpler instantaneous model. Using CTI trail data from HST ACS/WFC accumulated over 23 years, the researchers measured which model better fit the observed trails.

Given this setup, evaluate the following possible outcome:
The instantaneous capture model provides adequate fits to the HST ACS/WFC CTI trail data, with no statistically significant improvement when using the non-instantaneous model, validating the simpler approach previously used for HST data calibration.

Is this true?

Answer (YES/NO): YES